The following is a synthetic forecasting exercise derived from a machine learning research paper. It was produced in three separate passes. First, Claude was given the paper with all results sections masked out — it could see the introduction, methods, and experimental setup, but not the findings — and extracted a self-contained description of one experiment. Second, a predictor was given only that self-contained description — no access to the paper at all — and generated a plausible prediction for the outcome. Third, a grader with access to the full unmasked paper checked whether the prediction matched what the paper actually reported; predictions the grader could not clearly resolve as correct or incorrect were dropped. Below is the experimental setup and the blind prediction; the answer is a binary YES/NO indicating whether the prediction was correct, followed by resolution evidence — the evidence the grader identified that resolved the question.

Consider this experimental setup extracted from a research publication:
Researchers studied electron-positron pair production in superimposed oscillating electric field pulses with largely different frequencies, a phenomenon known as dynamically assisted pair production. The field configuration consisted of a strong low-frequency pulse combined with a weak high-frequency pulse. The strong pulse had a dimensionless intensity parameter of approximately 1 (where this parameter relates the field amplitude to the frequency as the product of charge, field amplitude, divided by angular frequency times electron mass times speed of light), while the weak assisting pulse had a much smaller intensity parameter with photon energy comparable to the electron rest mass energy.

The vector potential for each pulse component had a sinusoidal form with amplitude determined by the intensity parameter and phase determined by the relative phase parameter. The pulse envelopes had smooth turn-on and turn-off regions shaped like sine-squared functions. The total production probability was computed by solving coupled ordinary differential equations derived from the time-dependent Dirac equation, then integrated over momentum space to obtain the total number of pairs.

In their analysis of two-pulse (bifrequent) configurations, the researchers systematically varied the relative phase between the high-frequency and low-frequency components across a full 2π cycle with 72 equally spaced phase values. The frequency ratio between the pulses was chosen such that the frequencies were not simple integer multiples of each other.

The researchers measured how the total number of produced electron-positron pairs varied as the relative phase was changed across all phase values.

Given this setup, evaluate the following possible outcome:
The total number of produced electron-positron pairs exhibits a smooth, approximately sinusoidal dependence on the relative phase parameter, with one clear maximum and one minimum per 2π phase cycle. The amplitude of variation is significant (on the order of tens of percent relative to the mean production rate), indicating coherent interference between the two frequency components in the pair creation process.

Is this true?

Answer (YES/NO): NO